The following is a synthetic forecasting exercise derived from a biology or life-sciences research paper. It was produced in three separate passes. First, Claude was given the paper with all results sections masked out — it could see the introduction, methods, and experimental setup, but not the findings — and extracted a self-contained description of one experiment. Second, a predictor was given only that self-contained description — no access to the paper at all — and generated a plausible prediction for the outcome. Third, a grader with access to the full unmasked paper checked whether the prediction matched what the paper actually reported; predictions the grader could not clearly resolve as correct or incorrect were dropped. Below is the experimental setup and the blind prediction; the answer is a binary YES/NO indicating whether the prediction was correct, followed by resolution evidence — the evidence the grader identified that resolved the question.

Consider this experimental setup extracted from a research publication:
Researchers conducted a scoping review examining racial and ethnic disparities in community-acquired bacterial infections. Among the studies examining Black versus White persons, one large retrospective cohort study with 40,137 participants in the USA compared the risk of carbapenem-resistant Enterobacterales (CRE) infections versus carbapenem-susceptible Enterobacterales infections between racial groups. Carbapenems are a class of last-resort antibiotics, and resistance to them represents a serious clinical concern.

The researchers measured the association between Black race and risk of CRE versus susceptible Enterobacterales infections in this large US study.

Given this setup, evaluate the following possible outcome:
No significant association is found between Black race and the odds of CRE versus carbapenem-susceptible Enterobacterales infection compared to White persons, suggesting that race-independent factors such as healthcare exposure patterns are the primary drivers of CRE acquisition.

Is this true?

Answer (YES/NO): NO